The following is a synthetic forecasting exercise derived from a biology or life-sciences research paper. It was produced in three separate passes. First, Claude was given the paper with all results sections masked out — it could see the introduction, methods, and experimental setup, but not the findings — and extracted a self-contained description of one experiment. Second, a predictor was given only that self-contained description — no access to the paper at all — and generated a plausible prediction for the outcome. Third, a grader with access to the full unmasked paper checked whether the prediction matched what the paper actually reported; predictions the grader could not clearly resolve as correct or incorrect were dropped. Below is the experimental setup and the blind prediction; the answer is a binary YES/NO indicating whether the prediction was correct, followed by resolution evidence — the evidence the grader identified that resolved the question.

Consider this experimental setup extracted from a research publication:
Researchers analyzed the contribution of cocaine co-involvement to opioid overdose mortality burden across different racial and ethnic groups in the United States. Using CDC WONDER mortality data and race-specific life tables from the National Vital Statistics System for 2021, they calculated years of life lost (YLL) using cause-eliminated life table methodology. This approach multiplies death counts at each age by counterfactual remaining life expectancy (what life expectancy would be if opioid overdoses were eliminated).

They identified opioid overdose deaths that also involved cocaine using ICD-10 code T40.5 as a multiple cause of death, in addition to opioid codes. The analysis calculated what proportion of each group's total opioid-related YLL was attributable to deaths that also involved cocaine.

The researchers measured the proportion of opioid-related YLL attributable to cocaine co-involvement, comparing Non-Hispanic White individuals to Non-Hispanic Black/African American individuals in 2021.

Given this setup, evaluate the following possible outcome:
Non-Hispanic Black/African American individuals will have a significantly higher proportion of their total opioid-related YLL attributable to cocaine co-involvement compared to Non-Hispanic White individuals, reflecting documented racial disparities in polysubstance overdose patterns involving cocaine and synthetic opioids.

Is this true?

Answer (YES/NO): YES